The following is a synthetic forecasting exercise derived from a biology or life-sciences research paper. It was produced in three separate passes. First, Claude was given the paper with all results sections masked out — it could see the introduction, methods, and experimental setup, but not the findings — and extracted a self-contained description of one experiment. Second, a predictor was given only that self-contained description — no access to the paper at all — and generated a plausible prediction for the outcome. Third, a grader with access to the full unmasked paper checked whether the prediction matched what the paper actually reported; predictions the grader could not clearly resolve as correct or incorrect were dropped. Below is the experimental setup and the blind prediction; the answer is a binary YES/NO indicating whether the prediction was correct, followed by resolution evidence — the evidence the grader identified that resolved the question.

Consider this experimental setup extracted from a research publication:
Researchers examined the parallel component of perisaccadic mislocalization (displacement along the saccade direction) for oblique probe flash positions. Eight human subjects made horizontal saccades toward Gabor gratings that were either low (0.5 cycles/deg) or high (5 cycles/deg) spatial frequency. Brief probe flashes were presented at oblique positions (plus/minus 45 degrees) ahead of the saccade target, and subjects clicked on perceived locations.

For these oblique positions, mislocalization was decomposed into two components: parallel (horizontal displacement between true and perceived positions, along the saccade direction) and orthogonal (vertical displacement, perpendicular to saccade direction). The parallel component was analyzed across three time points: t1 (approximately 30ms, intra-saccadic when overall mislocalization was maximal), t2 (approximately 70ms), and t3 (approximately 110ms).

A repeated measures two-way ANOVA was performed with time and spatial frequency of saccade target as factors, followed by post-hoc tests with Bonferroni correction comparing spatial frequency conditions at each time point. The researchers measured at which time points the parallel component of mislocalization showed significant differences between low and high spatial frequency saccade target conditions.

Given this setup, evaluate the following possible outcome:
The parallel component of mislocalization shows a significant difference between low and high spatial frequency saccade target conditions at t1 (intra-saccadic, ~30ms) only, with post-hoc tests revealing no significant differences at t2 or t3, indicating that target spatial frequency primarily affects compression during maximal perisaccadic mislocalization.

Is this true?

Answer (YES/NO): NO